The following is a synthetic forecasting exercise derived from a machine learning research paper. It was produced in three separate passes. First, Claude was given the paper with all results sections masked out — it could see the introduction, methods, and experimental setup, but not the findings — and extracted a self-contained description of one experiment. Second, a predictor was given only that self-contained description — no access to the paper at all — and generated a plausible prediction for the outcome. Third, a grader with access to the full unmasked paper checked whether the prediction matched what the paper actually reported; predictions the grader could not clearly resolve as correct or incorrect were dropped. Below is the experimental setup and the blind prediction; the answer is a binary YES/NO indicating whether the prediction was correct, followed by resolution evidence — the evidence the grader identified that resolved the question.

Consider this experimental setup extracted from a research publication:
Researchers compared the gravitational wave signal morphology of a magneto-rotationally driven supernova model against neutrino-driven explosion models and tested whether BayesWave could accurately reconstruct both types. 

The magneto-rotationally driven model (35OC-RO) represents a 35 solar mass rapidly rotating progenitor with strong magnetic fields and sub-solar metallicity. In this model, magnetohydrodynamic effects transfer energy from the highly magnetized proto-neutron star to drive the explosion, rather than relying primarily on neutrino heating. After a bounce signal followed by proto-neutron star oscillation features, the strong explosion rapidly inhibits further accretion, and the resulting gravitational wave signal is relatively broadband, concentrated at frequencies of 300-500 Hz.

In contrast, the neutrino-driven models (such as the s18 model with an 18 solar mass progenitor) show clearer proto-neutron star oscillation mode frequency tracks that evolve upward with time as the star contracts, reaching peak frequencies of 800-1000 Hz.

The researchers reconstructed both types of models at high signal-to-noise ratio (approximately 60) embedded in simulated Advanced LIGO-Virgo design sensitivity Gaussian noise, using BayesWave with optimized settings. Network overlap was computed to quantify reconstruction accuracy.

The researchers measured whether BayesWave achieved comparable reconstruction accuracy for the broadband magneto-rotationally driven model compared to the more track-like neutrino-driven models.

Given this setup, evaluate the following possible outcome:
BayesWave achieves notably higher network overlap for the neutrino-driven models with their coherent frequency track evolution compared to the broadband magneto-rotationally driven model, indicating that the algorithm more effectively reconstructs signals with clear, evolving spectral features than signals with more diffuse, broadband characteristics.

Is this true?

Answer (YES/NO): NO